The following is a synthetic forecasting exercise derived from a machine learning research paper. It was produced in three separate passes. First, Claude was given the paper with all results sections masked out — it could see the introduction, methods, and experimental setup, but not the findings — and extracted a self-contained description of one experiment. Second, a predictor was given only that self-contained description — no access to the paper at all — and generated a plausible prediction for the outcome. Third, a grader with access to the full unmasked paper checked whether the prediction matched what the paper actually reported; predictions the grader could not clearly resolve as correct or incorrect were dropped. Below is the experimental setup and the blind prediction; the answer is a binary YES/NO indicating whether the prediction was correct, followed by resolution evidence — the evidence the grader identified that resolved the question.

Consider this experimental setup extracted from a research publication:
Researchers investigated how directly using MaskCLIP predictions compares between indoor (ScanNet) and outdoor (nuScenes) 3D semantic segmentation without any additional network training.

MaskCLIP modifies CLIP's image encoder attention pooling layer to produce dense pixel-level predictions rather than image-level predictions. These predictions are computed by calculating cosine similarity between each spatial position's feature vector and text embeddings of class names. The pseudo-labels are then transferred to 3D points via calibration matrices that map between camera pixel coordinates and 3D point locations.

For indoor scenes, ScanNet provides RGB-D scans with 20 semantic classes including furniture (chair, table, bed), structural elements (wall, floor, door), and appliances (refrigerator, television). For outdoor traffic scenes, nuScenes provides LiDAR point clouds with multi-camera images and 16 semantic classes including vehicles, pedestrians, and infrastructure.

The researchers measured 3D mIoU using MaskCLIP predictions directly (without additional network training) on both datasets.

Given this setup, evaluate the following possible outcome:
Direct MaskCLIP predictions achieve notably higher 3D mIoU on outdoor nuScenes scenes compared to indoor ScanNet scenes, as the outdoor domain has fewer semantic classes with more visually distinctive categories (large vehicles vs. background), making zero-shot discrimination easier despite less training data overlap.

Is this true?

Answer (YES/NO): NO